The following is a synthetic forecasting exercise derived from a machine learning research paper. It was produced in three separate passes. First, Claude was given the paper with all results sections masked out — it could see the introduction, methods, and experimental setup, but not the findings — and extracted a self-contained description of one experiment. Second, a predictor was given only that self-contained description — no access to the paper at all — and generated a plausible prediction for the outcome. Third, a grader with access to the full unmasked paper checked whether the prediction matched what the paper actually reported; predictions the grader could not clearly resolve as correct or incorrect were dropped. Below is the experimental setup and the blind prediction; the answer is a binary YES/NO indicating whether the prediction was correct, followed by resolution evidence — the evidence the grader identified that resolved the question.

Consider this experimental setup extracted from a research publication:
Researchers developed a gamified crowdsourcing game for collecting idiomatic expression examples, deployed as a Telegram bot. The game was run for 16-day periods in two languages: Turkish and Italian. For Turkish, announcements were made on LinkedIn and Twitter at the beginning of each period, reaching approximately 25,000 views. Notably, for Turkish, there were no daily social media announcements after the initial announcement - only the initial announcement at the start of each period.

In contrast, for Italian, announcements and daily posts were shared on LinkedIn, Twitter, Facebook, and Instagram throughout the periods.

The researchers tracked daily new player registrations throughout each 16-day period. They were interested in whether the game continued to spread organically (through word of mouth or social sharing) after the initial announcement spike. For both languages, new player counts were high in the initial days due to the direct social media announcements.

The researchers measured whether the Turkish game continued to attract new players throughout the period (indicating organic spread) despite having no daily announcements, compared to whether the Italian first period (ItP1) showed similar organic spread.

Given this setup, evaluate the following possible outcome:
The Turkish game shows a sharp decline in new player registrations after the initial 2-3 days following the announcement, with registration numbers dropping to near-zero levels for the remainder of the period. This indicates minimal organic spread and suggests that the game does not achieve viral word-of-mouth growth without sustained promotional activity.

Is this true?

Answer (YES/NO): NO